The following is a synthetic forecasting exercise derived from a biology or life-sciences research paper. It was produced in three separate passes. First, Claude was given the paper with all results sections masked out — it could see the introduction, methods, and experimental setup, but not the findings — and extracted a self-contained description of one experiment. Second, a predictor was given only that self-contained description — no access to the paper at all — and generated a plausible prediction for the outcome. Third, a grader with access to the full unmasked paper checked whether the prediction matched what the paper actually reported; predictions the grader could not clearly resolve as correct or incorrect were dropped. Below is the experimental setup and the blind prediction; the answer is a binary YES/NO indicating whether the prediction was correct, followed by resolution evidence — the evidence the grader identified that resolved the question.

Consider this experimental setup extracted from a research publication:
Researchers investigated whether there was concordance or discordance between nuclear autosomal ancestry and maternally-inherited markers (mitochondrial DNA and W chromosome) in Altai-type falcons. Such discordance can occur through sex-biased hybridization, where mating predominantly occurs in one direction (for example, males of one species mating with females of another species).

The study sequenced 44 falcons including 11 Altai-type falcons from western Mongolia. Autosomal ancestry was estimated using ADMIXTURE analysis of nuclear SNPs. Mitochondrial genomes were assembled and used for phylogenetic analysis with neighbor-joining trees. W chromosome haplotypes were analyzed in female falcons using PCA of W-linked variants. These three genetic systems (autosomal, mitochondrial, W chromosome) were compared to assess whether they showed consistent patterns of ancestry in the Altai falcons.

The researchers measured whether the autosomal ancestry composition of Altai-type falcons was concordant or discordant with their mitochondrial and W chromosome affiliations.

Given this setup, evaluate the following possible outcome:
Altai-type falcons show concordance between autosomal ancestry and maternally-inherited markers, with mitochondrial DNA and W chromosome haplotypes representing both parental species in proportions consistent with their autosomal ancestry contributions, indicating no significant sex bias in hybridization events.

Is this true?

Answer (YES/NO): NO